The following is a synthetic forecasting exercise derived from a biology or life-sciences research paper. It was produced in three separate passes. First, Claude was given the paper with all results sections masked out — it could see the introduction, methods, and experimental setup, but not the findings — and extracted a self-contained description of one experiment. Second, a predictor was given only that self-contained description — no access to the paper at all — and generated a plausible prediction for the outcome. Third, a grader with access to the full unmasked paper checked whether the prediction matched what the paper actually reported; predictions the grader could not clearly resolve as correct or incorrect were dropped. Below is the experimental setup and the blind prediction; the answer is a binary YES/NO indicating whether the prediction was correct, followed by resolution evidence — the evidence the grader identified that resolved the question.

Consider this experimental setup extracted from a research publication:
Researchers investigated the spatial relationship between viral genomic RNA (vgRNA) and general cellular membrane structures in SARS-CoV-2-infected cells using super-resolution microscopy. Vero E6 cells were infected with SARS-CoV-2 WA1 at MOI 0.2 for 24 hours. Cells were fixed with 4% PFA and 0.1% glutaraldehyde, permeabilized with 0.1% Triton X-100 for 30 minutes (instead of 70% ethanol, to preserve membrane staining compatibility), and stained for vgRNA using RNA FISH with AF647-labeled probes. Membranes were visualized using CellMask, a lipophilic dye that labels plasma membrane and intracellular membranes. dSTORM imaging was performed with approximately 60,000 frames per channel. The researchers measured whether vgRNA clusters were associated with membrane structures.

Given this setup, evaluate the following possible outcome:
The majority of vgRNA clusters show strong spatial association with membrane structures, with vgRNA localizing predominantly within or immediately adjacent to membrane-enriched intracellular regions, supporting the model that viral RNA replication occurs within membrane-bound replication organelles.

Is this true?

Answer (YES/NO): NO